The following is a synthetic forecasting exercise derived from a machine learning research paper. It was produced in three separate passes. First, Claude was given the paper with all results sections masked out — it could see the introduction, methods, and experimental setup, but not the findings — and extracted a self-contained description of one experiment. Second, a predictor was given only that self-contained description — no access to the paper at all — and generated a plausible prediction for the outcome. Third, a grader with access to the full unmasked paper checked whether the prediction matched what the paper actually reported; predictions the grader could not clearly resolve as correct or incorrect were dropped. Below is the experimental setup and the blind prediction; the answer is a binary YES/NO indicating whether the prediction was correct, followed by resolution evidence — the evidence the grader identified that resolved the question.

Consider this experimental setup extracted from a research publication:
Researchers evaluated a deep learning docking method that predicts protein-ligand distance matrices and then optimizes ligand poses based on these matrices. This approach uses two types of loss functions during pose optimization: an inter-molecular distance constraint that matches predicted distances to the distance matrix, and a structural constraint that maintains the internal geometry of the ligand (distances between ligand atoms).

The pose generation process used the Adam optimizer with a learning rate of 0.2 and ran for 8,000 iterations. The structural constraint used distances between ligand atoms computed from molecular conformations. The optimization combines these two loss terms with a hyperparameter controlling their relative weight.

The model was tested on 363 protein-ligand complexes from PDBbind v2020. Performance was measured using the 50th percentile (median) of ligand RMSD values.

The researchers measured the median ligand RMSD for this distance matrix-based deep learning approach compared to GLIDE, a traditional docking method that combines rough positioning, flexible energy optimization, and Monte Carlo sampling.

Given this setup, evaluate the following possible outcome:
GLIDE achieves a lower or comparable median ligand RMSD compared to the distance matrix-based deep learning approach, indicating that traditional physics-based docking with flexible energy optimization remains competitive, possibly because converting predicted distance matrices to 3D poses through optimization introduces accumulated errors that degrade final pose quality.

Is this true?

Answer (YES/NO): NO